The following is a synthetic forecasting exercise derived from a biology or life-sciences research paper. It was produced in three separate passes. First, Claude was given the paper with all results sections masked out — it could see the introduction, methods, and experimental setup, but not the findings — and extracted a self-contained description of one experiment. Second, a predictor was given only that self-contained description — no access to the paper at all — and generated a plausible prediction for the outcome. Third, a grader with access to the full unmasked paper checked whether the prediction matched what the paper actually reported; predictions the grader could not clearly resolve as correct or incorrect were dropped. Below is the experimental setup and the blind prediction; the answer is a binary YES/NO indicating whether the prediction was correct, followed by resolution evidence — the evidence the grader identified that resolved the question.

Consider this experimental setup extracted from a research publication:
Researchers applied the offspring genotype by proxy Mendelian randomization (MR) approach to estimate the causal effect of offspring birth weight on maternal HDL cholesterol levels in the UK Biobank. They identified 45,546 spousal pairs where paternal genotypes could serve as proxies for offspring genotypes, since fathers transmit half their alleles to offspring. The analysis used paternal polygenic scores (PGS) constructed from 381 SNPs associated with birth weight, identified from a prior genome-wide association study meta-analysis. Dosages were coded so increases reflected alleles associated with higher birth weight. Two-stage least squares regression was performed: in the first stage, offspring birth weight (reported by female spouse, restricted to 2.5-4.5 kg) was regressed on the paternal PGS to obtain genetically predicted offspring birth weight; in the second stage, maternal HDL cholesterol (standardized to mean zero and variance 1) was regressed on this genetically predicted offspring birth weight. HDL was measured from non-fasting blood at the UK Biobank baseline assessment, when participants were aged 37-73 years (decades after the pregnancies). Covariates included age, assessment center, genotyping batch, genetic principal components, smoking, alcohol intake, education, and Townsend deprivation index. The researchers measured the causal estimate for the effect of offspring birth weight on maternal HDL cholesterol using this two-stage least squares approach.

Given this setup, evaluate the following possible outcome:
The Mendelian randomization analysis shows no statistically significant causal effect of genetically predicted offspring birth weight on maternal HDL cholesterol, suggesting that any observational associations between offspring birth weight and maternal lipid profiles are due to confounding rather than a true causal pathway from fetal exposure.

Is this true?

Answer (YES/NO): YES